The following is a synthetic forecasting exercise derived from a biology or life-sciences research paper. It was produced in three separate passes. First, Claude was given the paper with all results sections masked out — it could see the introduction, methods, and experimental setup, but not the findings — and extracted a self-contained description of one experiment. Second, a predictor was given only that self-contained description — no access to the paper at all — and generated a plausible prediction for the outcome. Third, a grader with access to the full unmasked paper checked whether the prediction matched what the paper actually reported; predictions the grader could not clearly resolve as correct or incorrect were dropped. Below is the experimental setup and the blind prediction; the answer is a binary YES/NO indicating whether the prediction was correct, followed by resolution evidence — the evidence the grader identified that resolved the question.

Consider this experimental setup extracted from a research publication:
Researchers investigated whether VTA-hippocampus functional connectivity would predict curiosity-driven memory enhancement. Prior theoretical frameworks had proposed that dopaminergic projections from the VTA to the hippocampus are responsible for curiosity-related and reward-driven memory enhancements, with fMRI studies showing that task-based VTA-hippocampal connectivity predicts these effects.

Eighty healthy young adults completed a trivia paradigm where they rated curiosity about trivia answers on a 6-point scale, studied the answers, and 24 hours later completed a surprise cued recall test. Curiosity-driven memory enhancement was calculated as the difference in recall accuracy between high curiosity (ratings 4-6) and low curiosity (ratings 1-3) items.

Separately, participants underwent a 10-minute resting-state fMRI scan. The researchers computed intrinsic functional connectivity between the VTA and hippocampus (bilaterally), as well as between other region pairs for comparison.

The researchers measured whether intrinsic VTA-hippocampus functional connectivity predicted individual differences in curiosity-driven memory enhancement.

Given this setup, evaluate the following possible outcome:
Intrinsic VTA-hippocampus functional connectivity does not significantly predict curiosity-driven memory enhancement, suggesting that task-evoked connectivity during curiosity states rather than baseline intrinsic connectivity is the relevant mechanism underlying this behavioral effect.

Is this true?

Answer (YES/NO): YES